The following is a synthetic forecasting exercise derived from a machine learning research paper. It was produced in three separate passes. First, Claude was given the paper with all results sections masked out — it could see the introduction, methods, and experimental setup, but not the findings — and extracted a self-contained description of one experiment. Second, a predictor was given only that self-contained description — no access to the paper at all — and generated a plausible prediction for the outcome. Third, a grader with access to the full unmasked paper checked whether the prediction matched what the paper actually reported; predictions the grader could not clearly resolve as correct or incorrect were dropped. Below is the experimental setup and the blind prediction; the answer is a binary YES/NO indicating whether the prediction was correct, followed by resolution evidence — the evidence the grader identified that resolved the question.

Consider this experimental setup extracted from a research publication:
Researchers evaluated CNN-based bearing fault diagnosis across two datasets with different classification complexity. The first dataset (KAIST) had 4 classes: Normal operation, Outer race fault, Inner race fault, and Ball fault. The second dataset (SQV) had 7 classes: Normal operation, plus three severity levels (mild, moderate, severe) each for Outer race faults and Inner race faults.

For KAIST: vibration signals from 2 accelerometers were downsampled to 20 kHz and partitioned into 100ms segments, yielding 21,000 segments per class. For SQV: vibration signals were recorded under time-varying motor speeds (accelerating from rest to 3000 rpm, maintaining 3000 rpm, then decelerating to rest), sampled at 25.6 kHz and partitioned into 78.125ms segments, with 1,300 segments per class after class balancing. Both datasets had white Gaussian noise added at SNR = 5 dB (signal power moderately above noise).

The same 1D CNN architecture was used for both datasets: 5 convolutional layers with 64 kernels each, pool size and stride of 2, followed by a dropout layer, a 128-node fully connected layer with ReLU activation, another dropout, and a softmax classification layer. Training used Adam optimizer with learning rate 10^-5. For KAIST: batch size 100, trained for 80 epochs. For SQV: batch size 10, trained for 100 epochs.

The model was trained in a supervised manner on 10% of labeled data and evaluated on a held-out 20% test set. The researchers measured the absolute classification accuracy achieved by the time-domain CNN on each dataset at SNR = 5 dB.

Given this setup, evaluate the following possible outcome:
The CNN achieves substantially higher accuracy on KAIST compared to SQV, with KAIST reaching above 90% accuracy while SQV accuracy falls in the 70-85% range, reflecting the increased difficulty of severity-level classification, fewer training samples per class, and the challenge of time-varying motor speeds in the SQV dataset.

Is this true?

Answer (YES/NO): NO